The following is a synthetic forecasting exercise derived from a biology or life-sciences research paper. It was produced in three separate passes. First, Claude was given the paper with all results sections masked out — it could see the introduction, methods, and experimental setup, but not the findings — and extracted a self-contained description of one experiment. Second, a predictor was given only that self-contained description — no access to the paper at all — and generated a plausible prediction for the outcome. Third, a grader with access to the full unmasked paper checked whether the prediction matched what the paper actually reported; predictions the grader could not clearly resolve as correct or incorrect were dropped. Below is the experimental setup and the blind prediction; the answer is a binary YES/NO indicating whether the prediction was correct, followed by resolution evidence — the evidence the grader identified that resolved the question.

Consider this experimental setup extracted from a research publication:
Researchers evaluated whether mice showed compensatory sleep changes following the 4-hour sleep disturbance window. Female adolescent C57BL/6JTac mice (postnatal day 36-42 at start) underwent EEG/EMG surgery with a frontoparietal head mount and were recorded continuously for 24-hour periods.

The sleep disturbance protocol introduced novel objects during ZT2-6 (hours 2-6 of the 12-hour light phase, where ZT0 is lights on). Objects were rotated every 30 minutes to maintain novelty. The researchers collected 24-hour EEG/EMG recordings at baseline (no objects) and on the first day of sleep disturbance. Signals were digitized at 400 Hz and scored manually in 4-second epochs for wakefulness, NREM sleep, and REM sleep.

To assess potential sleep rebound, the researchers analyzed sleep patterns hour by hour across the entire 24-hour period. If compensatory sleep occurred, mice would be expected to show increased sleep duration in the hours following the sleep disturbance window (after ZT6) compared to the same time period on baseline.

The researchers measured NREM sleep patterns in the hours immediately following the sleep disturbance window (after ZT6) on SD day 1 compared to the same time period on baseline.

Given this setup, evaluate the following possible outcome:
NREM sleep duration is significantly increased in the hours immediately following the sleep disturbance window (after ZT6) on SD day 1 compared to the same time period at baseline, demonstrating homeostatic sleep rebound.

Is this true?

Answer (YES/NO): NO